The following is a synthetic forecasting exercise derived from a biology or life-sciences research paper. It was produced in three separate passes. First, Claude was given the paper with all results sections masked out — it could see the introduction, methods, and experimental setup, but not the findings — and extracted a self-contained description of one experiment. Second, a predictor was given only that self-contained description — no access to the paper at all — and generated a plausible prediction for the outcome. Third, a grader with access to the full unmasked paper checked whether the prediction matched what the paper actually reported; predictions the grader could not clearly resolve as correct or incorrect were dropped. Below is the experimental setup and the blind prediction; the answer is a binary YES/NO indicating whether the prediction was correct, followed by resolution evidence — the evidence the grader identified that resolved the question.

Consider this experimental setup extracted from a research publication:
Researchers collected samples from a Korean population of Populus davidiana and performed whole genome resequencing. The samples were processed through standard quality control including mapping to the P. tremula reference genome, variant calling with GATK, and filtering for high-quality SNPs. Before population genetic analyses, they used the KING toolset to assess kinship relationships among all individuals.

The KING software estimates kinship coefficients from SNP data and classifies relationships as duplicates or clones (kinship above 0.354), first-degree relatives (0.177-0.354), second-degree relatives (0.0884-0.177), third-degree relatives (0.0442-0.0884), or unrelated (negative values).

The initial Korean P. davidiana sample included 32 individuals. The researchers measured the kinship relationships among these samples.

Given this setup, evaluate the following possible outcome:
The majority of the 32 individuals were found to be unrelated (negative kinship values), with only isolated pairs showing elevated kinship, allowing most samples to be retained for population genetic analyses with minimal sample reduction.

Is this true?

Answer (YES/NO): NO